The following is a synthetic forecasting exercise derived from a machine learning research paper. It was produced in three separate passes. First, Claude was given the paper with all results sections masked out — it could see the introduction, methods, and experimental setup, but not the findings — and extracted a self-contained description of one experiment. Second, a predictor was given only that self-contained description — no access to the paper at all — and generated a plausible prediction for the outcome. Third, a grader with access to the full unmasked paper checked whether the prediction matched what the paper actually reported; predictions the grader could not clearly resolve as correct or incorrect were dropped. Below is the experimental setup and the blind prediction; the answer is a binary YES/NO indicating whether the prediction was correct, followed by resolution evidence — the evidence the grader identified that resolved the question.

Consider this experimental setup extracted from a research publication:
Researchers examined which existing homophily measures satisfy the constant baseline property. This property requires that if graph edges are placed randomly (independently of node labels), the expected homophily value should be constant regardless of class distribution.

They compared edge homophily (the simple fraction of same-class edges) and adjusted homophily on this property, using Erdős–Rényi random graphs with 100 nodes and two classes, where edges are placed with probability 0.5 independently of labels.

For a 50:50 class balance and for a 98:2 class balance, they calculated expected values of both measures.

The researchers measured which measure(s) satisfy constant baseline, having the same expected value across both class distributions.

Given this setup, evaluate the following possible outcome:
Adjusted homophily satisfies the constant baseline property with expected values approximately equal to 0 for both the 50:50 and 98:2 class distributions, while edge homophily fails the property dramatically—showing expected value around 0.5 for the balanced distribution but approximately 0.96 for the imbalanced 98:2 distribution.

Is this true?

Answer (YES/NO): YES